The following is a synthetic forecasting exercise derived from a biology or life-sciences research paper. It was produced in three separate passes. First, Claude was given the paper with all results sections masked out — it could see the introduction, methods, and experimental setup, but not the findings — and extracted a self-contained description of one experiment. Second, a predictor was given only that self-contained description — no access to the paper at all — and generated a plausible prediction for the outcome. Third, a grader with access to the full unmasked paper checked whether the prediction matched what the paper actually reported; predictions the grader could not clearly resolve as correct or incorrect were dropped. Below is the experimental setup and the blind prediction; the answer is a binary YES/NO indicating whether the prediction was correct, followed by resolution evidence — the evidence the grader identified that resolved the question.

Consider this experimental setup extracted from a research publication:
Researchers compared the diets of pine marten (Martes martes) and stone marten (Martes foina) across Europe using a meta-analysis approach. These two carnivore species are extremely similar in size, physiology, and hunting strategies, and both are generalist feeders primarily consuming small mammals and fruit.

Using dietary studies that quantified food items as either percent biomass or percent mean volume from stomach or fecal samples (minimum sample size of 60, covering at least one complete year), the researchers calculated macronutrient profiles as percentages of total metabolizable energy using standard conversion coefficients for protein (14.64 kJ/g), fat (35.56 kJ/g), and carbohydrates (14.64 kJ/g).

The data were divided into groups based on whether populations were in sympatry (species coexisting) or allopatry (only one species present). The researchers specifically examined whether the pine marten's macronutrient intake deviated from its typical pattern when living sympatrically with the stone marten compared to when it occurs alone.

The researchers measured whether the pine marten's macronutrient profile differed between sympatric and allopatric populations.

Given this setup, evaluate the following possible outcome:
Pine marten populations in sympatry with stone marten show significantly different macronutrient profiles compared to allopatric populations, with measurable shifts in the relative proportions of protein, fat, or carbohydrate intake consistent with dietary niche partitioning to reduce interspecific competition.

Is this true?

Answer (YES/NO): NO